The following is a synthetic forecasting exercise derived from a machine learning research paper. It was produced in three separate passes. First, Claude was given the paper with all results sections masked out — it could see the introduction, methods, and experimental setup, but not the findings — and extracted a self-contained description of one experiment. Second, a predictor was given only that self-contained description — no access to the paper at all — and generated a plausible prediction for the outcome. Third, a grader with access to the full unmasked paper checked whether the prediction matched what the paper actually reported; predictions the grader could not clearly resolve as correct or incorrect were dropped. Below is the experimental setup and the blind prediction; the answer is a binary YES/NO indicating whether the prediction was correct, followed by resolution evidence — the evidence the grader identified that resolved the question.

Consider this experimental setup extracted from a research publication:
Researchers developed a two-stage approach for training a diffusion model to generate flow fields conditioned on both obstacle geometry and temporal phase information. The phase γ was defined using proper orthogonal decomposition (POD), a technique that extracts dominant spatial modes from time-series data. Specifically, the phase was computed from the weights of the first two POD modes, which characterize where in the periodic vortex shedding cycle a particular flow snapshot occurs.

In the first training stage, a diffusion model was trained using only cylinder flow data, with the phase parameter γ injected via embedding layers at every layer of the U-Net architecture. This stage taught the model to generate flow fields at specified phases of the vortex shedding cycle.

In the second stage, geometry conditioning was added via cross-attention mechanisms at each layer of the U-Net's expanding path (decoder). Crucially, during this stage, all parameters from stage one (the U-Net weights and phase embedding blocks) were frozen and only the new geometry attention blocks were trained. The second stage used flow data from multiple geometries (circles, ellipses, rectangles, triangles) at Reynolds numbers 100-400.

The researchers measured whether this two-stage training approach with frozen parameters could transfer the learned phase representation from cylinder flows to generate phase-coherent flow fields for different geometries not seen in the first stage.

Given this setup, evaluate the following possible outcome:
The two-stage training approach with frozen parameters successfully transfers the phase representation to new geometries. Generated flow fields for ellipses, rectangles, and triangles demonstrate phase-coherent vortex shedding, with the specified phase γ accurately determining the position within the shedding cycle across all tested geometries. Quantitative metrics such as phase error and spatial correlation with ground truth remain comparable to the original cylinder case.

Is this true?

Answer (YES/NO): NO